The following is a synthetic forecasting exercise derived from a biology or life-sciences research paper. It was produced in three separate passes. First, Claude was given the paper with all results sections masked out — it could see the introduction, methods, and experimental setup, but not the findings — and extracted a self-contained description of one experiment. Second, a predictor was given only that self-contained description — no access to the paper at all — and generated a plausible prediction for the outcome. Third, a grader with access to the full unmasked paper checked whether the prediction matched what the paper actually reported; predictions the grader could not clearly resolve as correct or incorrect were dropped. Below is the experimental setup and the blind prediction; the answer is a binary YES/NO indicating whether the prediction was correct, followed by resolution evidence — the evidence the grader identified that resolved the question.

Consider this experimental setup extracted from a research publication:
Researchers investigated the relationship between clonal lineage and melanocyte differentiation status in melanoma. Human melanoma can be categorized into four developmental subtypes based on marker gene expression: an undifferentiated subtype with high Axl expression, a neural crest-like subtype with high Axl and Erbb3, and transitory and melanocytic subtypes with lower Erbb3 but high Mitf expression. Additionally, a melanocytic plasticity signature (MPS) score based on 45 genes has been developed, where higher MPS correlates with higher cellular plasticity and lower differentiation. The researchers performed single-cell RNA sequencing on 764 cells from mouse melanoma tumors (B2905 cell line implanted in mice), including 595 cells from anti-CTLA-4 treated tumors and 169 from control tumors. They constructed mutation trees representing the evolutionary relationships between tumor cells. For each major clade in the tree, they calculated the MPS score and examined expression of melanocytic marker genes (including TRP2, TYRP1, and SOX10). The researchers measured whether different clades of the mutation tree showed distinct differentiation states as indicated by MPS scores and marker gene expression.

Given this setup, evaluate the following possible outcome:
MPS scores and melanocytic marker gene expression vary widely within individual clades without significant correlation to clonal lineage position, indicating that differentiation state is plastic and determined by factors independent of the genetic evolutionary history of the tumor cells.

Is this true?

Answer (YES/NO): NO